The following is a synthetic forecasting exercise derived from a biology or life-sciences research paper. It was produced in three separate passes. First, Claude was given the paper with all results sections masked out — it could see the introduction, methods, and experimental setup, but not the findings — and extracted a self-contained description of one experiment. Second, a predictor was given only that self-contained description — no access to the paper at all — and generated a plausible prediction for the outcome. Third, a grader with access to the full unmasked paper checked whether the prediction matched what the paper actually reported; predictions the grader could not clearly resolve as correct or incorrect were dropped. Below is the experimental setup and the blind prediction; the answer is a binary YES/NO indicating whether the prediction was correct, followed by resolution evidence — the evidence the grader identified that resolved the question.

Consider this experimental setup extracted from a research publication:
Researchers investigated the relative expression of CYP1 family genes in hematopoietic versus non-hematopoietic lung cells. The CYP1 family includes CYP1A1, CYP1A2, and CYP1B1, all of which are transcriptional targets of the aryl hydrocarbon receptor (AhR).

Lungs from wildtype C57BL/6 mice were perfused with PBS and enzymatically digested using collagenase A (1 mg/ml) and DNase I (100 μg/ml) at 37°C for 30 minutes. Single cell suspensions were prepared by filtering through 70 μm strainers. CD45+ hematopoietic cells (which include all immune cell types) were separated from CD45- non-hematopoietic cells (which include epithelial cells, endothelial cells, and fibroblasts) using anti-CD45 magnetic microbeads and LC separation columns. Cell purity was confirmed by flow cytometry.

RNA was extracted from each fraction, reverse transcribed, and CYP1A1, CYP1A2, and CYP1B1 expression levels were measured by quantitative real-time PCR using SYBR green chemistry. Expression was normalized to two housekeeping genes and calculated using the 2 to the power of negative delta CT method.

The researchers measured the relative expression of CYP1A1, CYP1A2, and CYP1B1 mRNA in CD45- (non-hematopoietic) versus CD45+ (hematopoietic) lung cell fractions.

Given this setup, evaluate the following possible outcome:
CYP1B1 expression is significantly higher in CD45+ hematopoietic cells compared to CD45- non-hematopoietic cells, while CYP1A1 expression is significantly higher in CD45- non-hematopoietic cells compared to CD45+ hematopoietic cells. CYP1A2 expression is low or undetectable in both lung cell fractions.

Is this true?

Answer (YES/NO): NO